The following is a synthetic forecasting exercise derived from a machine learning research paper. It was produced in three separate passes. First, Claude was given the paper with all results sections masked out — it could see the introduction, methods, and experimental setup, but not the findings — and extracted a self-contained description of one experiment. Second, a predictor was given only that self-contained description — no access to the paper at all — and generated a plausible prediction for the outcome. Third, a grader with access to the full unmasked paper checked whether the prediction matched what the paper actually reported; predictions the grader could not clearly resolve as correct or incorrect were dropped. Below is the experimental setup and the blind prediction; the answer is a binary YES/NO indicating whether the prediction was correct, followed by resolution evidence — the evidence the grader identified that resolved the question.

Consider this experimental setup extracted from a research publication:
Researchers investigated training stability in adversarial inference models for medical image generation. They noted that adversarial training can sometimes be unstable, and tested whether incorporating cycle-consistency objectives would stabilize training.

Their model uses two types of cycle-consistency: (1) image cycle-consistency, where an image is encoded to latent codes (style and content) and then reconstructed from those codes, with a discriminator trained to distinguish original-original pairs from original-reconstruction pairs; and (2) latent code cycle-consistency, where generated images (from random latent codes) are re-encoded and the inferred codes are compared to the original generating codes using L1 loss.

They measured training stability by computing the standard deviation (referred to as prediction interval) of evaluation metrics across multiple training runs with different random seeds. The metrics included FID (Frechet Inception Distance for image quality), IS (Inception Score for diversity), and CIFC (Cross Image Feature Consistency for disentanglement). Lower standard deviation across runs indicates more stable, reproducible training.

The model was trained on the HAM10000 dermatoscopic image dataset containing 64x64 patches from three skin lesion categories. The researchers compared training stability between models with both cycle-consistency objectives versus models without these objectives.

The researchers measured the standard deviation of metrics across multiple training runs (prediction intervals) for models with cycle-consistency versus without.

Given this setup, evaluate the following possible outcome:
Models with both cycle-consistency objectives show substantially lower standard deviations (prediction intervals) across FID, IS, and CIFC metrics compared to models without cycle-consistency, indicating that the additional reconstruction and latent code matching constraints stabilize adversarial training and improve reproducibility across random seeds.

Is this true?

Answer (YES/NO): YES